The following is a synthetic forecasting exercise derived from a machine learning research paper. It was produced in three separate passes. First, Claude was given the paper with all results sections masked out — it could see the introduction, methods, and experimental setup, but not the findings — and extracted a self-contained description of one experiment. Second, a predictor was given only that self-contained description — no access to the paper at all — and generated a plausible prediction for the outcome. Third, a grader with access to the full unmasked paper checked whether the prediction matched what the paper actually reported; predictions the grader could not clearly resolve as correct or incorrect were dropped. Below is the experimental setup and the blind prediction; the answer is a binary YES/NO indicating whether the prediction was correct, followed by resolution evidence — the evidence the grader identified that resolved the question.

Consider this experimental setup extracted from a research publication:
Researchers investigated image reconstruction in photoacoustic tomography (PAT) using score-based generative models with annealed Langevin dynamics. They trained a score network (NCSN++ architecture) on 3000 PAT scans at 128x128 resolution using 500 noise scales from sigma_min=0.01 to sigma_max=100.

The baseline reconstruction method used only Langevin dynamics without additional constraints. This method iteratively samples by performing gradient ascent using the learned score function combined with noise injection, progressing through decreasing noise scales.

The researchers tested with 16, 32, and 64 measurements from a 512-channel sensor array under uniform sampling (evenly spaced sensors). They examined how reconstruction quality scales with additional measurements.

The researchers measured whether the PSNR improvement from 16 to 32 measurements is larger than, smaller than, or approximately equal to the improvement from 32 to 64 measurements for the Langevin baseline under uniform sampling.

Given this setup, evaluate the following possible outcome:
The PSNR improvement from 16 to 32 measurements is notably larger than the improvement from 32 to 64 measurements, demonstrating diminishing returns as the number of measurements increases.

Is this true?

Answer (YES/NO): YES